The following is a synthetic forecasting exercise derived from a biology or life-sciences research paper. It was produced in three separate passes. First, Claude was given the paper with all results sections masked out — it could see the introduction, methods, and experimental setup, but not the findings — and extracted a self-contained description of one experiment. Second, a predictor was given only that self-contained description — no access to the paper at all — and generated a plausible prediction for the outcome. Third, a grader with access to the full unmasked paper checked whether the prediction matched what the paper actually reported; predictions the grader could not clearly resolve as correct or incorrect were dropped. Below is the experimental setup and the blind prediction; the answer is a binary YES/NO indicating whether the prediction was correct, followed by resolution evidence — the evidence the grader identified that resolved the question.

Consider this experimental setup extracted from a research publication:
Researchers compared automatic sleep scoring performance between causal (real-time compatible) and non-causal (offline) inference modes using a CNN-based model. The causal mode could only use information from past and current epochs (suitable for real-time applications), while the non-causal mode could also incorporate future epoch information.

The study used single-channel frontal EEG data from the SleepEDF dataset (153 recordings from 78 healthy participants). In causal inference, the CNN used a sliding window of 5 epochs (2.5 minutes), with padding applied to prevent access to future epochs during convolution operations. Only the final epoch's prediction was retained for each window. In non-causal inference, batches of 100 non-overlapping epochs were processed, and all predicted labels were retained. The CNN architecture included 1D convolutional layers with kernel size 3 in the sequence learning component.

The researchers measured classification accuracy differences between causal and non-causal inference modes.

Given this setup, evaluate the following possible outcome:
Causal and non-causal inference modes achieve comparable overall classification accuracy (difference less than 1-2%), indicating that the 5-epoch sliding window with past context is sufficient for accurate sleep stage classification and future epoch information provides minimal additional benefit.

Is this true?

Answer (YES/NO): NO